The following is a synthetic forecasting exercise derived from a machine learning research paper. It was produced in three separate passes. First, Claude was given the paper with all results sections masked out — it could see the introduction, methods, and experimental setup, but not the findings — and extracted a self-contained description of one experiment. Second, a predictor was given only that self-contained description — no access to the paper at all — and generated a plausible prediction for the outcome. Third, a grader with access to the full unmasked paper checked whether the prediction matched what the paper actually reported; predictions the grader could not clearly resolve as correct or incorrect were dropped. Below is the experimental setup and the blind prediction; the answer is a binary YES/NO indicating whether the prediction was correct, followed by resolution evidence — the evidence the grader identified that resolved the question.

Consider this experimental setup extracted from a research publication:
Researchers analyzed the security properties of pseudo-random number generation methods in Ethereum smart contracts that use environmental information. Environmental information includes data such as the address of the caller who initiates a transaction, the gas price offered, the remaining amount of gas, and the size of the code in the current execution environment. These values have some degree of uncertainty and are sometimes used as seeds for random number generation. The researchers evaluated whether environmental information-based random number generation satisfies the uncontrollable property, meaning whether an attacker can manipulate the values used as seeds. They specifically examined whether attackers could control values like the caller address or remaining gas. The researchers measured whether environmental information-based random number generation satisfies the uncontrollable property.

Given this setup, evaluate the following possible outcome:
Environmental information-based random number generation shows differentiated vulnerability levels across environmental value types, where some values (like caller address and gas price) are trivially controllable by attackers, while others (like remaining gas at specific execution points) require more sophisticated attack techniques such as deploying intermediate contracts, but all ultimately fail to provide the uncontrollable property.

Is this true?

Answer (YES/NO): NO